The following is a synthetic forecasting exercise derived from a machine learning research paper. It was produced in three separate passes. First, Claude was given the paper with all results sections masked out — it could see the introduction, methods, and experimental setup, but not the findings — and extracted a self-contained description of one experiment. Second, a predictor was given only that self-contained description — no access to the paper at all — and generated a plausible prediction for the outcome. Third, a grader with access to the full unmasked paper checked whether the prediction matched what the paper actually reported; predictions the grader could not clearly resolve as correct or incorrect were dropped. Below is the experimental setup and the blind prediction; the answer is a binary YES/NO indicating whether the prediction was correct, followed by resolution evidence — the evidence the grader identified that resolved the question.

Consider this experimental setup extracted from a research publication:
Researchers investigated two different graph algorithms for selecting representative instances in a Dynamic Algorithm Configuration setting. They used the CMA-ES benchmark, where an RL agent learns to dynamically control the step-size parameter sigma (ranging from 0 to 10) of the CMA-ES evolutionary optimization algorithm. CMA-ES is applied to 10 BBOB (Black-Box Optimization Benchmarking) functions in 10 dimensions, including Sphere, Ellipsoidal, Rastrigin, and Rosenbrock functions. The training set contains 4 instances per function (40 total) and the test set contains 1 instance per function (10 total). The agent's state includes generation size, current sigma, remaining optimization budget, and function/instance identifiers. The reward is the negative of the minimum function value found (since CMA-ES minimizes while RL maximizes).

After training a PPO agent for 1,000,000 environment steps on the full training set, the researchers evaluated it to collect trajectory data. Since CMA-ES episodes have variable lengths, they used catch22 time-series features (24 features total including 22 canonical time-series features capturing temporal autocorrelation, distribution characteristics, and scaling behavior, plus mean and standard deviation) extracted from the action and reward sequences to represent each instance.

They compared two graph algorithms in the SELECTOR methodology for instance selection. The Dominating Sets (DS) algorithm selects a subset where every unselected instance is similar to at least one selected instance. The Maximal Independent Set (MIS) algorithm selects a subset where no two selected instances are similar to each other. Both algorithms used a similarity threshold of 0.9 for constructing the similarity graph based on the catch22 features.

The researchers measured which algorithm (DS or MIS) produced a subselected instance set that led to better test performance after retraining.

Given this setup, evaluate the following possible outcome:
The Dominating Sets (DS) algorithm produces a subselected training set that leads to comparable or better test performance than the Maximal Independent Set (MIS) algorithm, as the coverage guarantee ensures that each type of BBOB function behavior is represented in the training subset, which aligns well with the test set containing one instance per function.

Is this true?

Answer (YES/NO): YES